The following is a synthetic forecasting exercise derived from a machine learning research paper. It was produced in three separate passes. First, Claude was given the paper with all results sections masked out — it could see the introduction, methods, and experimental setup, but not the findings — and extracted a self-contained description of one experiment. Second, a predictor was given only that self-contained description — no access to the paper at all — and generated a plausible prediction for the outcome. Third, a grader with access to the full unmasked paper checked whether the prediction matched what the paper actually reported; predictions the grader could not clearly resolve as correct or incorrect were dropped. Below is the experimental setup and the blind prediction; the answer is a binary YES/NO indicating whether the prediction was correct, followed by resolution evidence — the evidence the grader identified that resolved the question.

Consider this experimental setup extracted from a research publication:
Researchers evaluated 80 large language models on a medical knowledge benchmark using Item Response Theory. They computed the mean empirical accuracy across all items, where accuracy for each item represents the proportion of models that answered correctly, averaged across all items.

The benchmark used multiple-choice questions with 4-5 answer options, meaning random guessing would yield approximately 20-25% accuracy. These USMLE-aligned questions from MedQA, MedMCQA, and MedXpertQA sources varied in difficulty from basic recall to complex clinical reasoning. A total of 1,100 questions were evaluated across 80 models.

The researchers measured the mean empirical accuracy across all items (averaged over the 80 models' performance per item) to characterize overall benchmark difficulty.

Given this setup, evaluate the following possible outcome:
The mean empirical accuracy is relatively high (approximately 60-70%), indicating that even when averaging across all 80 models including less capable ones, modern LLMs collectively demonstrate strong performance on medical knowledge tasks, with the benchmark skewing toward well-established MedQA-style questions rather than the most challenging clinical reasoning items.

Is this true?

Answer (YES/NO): NO